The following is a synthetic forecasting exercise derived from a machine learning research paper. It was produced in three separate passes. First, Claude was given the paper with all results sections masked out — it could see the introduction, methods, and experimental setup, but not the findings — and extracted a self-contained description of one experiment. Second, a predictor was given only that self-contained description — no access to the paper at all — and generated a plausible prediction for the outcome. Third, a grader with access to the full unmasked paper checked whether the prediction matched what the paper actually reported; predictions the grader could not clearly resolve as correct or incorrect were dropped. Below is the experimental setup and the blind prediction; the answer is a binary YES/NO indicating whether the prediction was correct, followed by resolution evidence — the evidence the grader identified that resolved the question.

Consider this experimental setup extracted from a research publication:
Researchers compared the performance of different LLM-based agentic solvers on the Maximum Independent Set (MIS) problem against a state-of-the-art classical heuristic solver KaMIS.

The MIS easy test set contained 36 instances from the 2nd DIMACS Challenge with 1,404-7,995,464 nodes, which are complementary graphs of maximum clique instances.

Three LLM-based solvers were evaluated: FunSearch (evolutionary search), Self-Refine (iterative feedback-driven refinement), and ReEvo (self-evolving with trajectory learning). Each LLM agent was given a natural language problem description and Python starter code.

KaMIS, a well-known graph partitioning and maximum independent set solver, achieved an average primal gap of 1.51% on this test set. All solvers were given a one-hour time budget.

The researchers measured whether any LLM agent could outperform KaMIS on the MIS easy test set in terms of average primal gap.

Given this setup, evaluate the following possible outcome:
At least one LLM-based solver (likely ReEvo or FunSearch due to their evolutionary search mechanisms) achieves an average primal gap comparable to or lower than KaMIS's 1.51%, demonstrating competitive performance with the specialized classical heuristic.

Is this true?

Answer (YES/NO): YES